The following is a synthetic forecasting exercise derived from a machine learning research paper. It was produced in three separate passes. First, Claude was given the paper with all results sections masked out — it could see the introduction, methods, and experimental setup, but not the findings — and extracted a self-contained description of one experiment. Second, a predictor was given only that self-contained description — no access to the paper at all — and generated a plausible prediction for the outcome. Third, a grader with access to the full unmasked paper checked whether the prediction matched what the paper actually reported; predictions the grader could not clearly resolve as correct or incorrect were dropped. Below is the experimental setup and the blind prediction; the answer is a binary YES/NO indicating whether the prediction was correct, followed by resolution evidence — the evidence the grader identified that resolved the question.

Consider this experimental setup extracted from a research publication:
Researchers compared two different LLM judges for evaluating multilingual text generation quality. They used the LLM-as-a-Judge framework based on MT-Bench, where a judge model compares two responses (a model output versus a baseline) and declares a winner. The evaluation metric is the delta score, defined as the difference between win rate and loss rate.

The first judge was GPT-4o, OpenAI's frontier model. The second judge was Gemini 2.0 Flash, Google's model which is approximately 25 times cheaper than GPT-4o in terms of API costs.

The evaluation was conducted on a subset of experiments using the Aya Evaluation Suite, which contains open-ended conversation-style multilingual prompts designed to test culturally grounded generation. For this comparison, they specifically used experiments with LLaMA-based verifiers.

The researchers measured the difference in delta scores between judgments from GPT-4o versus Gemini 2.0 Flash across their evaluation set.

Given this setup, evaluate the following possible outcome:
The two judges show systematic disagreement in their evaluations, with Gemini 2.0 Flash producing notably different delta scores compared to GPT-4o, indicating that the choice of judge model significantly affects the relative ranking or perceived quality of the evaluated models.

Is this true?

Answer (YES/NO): NO